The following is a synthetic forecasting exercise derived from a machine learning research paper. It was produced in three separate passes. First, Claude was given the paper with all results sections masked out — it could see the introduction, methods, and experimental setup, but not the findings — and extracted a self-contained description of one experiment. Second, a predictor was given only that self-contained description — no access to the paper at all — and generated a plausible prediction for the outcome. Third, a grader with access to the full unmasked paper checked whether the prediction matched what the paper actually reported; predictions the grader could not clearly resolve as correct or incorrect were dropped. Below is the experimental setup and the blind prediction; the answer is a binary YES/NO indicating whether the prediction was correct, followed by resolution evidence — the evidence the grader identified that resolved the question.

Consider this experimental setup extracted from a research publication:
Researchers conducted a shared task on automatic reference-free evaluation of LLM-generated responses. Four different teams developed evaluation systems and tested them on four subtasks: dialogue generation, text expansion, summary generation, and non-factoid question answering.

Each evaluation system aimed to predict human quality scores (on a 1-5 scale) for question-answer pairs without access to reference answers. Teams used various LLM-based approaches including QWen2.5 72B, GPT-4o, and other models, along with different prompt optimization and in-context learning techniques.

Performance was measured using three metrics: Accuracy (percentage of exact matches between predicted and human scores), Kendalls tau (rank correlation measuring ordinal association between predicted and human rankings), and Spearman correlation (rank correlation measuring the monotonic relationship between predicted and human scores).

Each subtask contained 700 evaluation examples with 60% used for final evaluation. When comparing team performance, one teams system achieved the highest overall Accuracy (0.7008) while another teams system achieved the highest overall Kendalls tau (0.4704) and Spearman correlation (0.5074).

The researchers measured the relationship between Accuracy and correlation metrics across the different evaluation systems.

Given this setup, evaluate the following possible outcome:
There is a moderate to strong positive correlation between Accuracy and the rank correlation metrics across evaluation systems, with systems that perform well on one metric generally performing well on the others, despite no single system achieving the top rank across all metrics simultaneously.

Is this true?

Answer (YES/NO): YES